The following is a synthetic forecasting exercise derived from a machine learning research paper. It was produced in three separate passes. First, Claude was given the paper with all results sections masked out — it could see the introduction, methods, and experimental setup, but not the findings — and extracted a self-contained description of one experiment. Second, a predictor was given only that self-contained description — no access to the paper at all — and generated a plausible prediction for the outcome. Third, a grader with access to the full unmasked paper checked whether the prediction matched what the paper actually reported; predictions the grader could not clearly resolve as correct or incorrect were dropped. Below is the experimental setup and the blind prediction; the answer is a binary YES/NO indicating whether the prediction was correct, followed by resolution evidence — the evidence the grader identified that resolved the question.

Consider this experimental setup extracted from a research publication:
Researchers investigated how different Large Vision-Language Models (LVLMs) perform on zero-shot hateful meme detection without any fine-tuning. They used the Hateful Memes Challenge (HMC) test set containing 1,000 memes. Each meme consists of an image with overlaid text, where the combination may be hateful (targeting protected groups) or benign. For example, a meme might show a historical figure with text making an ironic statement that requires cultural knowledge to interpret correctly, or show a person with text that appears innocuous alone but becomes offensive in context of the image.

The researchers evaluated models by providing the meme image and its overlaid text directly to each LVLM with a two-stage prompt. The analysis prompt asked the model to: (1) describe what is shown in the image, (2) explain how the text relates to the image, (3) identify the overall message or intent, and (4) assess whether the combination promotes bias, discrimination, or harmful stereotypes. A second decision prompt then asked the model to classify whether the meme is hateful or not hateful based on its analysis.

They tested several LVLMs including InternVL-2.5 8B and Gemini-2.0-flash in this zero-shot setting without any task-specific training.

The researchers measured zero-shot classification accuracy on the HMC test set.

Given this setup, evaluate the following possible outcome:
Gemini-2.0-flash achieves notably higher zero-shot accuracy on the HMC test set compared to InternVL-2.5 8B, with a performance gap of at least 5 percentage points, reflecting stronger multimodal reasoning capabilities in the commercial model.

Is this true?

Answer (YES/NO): YES